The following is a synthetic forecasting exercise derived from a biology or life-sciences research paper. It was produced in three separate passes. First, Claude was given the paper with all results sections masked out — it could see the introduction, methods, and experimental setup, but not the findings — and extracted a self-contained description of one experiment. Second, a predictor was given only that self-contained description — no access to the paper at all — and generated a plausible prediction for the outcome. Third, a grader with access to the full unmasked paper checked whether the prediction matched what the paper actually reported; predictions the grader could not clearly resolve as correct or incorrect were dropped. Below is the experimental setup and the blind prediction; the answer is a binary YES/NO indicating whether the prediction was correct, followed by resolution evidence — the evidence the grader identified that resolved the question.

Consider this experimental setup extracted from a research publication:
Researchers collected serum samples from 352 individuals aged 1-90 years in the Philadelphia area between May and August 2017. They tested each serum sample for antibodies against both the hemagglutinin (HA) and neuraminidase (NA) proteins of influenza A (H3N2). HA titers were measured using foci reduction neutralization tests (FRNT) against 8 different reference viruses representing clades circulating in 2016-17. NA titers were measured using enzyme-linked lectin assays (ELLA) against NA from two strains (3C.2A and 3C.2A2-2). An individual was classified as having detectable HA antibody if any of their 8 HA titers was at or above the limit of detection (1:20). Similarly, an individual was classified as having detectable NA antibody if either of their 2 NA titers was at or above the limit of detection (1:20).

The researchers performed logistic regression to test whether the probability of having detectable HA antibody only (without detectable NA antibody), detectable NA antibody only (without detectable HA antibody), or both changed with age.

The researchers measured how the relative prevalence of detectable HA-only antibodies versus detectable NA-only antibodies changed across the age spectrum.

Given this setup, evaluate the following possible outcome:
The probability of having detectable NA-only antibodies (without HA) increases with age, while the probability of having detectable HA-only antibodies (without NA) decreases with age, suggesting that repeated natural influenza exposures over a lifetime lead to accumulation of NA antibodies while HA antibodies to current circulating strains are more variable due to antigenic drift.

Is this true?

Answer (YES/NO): NO